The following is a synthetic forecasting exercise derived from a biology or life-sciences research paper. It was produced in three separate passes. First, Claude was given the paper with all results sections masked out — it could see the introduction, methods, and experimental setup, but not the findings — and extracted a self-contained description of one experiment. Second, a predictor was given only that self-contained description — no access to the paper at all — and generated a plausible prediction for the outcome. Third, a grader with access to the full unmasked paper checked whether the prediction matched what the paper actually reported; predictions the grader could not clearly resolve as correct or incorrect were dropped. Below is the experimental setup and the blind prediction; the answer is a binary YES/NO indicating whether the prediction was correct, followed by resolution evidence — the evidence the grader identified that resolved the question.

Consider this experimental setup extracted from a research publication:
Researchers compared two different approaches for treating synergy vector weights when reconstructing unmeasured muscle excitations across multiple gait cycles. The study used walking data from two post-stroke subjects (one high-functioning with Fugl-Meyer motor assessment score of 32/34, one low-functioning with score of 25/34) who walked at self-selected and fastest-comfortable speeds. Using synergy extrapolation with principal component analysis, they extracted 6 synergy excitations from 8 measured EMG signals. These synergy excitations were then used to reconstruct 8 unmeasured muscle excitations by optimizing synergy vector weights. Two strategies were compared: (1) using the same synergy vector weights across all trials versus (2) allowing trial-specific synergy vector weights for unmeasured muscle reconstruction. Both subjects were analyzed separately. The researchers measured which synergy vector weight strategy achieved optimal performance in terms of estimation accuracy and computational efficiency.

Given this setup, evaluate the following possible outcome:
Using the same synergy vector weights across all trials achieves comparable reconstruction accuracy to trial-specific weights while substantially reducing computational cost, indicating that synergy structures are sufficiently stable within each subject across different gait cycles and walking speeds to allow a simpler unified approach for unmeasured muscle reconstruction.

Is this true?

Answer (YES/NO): NO